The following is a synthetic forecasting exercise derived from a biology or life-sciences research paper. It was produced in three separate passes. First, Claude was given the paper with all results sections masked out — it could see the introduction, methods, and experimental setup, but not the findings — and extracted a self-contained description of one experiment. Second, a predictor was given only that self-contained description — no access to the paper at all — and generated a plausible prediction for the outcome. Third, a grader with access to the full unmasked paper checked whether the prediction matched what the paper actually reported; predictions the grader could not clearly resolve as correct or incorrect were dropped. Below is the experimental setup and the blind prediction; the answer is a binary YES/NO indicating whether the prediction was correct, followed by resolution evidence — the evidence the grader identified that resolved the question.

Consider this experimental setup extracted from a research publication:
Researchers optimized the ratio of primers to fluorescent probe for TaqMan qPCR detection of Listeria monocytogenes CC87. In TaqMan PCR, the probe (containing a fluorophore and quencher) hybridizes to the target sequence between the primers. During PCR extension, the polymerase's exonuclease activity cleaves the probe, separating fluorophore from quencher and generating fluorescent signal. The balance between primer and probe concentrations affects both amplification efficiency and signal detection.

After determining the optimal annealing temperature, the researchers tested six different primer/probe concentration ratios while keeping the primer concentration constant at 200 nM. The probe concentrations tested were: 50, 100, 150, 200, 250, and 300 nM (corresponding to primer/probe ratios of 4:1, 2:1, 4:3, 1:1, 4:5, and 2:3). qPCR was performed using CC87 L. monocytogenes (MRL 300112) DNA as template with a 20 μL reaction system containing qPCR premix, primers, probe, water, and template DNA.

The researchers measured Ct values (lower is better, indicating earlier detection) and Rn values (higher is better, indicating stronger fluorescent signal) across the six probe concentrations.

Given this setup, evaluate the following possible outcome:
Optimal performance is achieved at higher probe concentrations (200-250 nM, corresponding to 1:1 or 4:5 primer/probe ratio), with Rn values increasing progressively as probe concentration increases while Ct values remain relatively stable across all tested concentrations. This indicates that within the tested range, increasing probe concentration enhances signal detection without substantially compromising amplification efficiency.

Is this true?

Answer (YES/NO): NO